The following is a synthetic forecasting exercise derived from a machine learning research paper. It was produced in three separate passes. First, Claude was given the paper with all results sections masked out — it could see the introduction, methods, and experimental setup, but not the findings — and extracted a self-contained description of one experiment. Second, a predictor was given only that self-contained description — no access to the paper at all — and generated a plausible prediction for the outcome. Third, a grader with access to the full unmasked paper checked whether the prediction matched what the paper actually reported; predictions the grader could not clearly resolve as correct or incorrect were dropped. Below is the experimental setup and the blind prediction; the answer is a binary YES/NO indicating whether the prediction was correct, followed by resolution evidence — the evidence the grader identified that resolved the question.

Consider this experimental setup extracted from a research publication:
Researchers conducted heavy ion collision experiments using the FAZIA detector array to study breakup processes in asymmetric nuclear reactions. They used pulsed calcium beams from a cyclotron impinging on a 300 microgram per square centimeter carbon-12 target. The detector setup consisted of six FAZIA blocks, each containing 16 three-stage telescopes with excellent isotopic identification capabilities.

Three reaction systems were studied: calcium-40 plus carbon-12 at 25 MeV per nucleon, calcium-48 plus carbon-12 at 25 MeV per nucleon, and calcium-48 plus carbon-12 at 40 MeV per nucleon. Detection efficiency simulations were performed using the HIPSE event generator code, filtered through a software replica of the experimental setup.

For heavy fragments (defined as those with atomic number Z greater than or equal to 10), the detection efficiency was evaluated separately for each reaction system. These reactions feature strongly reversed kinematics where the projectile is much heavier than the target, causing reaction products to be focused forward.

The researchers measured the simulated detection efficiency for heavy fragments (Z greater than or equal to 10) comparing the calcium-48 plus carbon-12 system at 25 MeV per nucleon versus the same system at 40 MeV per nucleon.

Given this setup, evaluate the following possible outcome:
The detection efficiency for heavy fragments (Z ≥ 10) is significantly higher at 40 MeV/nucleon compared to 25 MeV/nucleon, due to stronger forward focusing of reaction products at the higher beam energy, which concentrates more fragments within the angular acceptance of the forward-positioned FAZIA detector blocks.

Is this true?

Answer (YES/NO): NO